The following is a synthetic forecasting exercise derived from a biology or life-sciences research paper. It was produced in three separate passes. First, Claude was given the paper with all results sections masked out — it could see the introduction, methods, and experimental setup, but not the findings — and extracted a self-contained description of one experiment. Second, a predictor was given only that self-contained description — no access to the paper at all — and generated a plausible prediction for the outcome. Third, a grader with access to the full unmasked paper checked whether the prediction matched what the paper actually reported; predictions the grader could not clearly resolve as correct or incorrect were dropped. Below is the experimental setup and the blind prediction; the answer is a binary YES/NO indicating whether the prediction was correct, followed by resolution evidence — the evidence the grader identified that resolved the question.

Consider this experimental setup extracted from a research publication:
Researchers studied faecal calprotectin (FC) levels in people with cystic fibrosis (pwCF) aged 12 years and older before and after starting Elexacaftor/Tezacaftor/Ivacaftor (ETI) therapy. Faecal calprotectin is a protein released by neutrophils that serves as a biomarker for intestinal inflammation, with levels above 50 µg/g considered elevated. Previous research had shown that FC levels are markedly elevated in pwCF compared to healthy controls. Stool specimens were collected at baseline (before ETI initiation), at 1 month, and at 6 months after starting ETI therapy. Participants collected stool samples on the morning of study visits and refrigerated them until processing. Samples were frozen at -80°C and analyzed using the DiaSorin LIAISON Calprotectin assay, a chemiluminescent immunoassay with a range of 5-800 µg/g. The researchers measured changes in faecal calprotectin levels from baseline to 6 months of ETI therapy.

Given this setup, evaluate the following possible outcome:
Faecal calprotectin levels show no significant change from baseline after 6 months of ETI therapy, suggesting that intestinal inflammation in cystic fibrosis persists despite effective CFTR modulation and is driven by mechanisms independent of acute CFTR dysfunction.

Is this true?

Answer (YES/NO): NO